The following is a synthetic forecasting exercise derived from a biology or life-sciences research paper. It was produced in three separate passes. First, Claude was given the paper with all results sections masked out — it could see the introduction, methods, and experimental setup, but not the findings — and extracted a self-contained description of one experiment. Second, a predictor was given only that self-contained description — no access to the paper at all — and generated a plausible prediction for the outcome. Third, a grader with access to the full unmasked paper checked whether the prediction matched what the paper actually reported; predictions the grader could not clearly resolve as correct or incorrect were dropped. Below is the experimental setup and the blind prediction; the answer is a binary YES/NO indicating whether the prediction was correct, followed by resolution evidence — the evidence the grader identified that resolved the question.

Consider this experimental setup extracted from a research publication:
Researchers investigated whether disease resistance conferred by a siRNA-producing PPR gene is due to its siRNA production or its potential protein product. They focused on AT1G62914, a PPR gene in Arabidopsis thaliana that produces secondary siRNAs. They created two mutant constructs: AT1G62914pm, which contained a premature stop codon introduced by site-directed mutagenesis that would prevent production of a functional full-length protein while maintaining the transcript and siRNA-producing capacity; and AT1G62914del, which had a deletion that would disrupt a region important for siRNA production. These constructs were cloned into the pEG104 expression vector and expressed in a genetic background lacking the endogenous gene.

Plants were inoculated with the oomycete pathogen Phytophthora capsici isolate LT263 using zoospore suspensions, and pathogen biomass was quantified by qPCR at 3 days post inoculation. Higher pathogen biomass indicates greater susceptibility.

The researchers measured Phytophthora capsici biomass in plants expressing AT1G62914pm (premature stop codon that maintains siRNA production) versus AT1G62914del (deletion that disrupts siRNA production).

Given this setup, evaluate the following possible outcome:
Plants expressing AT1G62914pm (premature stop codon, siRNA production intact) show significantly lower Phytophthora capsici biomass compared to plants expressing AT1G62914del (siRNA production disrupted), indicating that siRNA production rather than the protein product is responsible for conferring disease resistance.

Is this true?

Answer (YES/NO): YES